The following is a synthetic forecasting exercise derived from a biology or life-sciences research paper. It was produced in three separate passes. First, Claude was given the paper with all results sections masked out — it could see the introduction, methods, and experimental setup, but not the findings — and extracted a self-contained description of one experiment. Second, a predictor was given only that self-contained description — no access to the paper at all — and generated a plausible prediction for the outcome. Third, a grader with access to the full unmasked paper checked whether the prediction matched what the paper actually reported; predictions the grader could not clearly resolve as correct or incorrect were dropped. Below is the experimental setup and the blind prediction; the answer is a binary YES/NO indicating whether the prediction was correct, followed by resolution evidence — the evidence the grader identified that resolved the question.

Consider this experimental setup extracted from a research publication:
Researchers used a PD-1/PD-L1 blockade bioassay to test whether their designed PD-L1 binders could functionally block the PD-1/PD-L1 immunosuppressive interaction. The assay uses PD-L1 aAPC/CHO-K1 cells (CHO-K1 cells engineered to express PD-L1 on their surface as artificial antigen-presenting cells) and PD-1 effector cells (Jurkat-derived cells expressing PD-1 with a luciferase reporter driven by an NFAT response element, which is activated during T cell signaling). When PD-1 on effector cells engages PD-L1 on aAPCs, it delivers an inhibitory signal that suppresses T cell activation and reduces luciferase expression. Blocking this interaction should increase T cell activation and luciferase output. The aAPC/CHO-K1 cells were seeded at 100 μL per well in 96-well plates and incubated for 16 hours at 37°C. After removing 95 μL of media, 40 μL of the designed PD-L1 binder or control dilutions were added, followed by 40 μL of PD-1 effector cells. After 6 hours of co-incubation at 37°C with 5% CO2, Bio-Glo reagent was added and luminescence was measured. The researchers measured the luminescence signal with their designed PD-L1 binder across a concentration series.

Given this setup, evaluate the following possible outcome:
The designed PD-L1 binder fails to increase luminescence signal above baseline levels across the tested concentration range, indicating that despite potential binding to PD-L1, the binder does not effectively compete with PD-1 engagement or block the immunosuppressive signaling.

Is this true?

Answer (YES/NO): NO